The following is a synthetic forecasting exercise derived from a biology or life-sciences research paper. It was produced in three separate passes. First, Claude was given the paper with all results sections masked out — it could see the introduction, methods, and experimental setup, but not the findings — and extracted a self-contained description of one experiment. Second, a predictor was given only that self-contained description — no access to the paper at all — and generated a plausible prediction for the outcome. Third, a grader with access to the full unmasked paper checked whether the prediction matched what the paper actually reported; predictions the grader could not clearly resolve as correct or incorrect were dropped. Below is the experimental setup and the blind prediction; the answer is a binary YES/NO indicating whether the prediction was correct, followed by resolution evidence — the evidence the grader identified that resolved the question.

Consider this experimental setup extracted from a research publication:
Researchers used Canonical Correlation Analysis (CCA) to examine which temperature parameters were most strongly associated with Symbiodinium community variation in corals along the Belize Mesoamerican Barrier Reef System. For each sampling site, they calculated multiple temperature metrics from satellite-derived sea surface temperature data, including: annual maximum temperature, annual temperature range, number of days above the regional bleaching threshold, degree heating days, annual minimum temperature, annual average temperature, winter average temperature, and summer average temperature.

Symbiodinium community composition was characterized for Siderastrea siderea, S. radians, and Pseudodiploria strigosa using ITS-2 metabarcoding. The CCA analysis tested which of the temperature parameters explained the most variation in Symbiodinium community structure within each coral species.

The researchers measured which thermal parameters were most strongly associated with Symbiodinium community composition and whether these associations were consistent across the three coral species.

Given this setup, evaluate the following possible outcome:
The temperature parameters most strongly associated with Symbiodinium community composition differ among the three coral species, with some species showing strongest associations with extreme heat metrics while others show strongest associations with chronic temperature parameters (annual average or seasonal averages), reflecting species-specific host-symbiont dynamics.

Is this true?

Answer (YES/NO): YES